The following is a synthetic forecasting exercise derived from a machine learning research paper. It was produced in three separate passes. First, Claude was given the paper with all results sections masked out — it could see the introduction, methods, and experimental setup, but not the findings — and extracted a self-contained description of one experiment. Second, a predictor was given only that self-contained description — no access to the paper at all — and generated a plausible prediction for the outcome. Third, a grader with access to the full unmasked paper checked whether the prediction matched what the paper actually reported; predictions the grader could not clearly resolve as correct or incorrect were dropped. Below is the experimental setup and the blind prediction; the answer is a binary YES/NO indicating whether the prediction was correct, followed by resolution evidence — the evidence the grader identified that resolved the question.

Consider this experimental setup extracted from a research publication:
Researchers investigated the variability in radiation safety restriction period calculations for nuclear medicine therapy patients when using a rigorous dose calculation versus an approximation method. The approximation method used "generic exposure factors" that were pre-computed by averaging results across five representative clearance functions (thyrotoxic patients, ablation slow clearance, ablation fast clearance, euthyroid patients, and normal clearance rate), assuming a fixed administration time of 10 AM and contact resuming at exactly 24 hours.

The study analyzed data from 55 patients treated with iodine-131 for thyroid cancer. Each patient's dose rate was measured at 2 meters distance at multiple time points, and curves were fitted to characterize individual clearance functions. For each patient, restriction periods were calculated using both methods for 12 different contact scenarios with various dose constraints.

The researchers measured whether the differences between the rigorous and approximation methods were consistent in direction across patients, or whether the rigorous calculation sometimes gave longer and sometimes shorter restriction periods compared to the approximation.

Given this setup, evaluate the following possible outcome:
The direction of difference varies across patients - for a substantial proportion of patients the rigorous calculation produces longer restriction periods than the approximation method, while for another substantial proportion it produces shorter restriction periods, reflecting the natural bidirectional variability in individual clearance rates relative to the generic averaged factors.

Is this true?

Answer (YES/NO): NO